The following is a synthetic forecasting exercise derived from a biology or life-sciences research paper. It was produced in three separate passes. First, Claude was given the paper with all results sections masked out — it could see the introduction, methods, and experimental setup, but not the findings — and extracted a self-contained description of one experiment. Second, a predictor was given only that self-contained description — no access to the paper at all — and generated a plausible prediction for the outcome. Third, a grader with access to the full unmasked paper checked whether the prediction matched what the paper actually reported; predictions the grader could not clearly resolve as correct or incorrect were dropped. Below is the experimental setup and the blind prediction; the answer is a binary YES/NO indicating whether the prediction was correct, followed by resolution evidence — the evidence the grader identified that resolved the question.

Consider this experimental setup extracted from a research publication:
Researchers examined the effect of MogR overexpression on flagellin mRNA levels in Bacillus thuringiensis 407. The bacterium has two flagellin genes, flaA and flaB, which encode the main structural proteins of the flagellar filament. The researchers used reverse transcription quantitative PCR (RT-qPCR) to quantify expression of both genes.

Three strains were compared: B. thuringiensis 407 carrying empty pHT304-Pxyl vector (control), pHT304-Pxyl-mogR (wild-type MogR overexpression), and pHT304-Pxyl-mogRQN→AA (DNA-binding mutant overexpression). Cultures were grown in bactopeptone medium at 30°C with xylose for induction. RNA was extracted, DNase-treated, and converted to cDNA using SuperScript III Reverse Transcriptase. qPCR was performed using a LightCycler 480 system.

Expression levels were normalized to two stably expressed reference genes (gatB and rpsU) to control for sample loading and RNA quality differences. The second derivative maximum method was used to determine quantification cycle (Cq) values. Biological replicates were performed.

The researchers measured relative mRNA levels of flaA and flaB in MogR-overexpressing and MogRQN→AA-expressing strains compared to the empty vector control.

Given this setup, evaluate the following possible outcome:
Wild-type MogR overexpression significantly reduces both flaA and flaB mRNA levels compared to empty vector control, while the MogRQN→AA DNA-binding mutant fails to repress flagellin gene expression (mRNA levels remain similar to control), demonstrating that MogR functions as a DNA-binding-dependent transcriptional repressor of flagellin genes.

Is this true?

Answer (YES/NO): YES